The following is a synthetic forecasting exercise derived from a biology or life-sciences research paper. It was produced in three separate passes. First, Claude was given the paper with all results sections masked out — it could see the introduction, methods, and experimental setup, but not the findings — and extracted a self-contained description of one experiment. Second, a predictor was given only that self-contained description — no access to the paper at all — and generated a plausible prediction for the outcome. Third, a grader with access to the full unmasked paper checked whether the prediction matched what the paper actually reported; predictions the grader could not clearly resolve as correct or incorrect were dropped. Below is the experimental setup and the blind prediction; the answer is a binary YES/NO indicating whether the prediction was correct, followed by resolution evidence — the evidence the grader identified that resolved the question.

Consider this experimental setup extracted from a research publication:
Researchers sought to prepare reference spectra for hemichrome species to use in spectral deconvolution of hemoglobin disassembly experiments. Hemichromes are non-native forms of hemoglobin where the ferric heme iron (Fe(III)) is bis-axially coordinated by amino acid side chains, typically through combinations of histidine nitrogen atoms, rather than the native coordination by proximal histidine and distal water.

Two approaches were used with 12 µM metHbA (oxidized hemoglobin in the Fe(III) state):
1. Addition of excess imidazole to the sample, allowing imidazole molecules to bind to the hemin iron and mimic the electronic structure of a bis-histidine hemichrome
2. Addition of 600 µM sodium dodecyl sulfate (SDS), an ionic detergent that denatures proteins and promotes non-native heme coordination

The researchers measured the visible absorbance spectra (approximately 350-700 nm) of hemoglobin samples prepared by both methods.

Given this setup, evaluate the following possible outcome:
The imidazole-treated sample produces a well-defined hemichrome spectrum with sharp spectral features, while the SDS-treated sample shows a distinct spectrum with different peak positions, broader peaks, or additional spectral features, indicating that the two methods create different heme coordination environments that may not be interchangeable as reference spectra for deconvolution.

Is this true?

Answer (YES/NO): NO